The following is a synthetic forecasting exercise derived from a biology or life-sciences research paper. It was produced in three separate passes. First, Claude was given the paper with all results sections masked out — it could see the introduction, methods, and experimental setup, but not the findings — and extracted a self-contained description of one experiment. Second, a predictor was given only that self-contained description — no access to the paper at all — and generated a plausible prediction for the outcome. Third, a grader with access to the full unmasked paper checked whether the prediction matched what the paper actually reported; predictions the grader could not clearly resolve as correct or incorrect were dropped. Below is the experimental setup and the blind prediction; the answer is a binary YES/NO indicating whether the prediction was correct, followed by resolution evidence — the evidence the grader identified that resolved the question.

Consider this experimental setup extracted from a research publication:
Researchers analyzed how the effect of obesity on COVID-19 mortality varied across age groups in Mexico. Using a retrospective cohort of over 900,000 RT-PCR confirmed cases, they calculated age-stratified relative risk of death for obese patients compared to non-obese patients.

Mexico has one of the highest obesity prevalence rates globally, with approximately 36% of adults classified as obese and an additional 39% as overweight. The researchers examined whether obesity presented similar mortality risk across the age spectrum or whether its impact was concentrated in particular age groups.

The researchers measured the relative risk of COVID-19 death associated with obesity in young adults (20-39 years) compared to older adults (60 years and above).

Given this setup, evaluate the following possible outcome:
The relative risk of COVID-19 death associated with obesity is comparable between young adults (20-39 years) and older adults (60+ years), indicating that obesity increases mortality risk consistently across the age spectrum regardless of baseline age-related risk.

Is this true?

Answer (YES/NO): NO